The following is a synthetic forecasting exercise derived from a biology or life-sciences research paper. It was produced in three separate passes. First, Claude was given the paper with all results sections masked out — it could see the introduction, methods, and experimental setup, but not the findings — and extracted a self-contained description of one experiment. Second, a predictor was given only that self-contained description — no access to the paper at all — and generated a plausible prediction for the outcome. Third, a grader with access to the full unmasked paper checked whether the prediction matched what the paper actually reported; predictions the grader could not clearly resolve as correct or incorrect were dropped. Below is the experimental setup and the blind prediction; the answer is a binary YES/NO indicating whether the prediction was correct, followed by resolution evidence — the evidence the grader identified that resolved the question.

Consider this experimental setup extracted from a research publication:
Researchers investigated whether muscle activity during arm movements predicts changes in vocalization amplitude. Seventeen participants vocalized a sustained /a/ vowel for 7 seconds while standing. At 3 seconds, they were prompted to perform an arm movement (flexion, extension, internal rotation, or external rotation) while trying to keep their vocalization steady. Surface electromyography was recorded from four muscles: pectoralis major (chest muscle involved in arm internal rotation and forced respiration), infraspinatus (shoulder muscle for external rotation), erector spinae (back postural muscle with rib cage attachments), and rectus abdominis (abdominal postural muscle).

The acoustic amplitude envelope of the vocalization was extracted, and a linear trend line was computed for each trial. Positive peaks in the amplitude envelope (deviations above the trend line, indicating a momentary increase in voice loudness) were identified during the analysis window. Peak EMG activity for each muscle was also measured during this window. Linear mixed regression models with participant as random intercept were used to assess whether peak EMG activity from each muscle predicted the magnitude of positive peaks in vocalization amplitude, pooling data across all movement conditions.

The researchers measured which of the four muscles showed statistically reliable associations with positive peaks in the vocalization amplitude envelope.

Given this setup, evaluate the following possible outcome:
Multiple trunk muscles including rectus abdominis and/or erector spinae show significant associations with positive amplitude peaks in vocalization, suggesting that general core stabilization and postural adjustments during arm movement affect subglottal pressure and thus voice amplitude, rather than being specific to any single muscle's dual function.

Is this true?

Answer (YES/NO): NO